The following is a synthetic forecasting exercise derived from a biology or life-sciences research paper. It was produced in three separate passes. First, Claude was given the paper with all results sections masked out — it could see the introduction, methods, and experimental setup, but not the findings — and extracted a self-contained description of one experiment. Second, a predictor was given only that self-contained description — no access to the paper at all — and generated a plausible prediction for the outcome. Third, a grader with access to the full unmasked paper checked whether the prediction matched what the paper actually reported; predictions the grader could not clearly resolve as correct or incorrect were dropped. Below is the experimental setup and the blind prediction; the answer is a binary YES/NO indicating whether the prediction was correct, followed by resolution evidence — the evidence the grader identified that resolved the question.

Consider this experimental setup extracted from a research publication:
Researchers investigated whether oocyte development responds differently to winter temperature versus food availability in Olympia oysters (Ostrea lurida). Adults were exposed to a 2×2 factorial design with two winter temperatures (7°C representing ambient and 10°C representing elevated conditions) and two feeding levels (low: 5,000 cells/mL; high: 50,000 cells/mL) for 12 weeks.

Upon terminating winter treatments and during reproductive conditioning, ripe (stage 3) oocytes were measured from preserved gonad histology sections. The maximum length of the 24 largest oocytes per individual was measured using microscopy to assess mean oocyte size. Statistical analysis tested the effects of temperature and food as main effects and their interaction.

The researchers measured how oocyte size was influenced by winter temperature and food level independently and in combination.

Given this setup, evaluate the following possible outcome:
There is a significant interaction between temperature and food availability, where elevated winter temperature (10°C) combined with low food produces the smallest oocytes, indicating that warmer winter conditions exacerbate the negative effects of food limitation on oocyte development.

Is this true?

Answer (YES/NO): NO